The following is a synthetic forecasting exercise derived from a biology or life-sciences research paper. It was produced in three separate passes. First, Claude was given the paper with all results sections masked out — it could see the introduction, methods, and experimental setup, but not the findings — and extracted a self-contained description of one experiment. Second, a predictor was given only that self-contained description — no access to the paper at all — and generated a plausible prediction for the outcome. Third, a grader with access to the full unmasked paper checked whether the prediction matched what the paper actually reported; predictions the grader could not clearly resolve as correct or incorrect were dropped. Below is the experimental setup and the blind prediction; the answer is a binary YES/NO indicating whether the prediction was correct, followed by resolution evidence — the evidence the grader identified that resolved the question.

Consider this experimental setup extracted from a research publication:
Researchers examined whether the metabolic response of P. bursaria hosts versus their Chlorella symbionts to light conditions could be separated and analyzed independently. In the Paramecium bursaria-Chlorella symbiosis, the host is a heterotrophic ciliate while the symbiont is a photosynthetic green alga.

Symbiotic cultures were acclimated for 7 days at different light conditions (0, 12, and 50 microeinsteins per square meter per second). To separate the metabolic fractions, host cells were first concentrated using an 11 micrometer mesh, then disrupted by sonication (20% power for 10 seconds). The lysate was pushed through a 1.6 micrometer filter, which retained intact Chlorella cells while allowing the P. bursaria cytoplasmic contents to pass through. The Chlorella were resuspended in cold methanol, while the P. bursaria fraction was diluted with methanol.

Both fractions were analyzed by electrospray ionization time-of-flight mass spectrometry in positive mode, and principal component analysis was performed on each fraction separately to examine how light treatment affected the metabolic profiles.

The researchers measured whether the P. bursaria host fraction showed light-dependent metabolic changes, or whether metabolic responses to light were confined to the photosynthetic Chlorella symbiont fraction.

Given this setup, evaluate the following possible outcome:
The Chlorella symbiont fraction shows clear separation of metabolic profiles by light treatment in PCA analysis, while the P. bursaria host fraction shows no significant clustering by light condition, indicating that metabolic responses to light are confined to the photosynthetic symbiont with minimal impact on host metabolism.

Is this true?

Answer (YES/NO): NO